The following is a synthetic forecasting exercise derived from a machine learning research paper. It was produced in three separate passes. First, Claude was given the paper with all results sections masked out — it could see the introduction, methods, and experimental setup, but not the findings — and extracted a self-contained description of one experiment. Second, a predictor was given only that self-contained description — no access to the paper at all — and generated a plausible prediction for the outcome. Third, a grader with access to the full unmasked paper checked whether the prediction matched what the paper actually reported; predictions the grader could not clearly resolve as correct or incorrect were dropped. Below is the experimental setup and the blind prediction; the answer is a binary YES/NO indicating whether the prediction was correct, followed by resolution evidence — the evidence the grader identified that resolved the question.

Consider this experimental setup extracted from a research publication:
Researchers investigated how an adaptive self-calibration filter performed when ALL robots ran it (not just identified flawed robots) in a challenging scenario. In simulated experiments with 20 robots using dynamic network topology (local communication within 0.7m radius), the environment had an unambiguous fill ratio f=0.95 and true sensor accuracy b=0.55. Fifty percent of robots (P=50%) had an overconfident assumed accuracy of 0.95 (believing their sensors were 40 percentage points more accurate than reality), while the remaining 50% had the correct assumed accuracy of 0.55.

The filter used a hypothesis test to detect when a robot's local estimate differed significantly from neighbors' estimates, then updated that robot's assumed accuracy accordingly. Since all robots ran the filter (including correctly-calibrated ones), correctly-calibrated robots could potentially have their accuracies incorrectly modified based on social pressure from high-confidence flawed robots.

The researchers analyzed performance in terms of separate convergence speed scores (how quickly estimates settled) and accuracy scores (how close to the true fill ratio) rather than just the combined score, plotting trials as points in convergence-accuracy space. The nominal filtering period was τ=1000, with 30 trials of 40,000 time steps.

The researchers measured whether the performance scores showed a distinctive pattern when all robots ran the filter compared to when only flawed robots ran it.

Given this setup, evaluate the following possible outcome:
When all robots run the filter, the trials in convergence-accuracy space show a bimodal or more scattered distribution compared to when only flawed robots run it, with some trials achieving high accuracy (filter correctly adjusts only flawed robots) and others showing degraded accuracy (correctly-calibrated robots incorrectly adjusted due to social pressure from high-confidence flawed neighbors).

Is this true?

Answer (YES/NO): NO